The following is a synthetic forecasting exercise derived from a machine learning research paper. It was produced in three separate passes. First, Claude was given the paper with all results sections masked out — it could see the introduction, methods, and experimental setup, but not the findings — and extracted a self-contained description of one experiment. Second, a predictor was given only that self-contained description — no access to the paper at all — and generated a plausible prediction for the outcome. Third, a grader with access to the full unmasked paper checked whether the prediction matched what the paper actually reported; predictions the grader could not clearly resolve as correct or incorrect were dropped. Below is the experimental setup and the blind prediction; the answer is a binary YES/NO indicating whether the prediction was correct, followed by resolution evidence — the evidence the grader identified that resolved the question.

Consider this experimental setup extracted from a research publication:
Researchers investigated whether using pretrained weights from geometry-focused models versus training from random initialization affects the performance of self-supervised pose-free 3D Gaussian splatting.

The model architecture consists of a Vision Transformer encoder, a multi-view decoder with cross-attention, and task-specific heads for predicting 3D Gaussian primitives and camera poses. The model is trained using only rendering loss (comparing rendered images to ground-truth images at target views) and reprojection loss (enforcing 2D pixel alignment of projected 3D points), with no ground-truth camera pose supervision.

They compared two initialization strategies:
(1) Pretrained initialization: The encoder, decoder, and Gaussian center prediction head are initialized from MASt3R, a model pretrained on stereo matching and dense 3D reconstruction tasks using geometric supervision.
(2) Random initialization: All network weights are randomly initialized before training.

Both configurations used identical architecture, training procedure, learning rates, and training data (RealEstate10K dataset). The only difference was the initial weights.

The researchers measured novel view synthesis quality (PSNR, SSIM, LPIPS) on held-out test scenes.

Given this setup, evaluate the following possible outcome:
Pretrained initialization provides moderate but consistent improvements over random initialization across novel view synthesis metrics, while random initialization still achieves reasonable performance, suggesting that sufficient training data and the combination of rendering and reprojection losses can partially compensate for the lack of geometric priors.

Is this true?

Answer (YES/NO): NO